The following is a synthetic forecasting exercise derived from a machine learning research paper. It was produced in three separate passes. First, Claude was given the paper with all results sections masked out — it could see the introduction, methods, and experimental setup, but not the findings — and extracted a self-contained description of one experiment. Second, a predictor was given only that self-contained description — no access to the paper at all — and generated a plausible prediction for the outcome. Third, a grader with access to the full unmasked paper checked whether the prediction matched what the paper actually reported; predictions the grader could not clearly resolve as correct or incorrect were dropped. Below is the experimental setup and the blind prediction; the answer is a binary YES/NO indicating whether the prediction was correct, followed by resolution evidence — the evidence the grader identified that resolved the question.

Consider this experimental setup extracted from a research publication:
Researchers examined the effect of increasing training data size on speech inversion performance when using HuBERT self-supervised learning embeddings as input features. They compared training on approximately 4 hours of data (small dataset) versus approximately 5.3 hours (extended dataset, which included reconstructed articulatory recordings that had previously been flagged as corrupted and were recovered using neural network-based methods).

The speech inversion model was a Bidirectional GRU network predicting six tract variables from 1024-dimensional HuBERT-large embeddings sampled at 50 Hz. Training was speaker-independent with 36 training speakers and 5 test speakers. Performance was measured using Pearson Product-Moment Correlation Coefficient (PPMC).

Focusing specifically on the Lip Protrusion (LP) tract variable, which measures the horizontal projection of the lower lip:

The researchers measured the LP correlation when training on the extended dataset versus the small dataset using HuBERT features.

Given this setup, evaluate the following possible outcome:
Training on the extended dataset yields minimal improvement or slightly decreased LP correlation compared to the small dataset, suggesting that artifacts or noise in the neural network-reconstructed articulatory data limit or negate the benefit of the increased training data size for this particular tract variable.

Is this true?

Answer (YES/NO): YES